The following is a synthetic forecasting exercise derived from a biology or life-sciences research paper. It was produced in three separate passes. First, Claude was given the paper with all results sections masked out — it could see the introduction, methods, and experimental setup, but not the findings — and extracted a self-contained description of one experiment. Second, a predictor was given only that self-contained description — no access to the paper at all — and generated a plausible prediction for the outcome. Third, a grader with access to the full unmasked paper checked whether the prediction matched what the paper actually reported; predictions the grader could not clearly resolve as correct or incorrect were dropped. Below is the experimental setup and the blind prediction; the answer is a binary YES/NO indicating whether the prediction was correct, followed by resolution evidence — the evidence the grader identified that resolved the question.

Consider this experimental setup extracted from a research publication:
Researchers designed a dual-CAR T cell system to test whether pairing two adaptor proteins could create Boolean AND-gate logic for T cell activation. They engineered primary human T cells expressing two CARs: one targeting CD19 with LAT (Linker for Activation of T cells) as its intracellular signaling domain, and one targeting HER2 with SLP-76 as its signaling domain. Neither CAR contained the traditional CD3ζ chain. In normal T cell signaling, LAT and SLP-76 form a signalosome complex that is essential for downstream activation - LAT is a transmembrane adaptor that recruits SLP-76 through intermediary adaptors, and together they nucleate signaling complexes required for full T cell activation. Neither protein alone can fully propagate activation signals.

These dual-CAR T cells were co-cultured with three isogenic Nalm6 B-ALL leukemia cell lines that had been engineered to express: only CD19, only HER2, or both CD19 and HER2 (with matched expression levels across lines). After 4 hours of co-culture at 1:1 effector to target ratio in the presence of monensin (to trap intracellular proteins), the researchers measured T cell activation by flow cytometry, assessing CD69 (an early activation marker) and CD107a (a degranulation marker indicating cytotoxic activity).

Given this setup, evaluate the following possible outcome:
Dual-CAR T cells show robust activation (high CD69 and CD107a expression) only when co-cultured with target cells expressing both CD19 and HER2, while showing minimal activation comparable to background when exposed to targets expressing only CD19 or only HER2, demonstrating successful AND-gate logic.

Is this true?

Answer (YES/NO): NO